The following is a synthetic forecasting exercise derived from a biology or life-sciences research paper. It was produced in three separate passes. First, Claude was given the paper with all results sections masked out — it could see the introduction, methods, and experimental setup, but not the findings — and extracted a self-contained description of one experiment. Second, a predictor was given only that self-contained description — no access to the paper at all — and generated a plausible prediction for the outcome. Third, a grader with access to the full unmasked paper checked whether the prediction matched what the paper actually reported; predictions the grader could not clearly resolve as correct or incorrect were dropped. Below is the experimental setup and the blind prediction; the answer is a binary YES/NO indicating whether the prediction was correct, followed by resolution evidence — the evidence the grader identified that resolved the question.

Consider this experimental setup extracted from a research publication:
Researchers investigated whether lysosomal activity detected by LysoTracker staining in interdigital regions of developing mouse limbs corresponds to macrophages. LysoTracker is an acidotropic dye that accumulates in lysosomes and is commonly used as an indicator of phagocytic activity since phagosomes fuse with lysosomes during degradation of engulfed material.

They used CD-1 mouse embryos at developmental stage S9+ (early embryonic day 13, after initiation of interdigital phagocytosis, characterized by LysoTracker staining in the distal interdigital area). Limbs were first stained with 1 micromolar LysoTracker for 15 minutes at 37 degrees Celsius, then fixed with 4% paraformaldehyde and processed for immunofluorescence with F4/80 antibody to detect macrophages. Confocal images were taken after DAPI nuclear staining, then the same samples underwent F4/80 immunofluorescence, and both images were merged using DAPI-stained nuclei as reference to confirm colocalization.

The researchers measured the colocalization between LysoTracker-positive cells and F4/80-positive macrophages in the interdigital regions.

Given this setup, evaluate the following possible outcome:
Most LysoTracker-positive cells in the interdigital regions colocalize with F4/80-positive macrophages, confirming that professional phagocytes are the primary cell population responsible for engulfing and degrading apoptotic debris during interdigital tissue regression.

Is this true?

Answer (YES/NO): YES